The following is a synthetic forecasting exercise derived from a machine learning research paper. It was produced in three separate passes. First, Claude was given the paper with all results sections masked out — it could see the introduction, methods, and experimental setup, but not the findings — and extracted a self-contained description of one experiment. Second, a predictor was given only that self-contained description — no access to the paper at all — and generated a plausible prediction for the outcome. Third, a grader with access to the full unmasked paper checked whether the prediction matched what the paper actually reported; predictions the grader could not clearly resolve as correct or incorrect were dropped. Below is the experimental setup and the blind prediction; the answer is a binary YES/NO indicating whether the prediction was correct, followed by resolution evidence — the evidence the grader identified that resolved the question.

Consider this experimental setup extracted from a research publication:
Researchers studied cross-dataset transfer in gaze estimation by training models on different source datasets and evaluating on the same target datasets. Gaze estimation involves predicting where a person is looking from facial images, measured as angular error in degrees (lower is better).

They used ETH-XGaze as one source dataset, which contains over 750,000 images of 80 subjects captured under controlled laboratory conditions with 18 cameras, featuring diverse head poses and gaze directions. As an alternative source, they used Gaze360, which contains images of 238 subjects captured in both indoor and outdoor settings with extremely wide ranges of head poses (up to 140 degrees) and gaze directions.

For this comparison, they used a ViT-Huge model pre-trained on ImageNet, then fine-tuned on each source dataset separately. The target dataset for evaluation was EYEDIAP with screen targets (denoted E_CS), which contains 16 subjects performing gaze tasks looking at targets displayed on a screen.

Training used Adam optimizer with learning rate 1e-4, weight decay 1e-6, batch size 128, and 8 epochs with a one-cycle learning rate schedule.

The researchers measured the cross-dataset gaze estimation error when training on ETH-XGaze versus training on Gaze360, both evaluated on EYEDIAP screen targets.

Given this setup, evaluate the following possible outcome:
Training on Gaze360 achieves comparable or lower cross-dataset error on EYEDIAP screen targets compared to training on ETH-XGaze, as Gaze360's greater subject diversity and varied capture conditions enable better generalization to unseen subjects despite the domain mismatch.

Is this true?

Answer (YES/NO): YES